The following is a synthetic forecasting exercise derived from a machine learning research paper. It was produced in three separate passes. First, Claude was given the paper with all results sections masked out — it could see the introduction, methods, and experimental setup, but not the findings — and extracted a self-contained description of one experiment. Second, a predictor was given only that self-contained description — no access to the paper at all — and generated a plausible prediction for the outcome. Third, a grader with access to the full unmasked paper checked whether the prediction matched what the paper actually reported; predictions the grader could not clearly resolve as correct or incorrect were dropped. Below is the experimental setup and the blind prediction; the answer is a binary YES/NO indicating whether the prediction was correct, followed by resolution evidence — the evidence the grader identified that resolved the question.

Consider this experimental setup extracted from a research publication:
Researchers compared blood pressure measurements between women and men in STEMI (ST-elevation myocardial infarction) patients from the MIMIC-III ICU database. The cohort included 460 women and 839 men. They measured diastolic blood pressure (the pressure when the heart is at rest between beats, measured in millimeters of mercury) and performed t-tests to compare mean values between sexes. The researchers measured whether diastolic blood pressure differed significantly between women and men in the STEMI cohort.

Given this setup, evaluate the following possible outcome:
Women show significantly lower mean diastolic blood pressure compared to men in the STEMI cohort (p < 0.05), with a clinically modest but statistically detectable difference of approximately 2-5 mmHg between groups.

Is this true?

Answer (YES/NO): NO